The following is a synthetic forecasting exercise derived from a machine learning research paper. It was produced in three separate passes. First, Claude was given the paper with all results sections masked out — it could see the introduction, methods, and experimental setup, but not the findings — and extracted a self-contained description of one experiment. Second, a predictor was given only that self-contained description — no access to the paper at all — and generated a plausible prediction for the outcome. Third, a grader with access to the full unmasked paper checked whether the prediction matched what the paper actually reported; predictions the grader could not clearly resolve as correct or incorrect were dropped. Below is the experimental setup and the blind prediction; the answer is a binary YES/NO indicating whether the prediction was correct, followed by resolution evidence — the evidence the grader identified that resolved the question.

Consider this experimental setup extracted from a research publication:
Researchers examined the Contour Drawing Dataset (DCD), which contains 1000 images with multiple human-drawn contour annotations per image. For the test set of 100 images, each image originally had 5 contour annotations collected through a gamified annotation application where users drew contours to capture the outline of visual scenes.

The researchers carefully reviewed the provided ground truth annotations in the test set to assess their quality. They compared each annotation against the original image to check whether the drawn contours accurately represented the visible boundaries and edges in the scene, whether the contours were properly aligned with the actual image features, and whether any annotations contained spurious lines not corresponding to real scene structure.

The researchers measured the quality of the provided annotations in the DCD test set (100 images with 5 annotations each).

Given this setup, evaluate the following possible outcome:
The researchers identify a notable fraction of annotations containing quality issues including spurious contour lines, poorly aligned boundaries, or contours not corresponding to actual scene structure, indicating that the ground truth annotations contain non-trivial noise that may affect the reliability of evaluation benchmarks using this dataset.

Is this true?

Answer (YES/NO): YES